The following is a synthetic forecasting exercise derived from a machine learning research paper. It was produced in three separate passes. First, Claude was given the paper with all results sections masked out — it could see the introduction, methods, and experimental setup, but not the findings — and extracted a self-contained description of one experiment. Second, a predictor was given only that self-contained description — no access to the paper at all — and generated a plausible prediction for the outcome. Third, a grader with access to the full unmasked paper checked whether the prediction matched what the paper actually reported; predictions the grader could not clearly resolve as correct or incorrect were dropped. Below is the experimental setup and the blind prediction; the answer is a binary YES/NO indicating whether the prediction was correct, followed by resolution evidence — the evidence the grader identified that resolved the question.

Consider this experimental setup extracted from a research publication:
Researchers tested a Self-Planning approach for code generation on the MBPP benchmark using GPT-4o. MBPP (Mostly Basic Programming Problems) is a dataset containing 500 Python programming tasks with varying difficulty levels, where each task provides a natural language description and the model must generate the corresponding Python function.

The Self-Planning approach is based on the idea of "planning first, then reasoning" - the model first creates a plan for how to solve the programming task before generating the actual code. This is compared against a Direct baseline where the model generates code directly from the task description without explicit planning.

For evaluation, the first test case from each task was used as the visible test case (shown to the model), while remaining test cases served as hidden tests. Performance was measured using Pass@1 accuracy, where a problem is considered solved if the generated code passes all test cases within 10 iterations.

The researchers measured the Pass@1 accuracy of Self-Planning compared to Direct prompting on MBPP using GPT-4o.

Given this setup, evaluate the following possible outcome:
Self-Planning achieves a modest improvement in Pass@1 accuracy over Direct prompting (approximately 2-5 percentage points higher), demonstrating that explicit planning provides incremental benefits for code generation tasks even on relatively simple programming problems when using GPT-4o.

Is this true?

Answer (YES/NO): NO